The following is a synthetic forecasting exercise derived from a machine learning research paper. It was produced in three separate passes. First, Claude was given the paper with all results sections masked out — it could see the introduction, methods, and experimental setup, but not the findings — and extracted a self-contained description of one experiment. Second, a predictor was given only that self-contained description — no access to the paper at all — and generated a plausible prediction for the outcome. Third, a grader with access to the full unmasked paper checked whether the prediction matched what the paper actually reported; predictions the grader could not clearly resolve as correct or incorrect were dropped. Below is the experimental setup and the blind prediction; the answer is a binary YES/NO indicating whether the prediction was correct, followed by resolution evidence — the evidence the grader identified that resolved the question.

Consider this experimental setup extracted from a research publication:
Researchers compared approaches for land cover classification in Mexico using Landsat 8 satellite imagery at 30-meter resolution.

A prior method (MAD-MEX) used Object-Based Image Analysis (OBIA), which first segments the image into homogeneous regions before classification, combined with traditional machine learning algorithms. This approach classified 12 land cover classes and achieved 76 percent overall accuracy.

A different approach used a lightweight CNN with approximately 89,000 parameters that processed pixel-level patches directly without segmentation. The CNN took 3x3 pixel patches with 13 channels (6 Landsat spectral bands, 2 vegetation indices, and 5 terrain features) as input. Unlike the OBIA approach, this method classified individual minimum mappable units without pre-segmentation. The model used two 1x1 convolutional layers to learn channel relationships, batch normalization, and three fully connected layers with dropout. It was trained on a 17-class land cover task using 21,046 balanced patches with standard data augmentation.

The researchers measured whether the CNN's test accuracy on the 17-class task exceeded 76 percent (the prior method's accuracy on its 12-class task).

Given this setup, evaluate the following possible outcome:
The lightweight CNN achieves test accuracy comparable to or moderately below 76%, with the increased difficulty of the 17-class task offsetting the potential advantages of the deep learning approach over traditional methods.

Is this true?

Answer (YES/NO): YES